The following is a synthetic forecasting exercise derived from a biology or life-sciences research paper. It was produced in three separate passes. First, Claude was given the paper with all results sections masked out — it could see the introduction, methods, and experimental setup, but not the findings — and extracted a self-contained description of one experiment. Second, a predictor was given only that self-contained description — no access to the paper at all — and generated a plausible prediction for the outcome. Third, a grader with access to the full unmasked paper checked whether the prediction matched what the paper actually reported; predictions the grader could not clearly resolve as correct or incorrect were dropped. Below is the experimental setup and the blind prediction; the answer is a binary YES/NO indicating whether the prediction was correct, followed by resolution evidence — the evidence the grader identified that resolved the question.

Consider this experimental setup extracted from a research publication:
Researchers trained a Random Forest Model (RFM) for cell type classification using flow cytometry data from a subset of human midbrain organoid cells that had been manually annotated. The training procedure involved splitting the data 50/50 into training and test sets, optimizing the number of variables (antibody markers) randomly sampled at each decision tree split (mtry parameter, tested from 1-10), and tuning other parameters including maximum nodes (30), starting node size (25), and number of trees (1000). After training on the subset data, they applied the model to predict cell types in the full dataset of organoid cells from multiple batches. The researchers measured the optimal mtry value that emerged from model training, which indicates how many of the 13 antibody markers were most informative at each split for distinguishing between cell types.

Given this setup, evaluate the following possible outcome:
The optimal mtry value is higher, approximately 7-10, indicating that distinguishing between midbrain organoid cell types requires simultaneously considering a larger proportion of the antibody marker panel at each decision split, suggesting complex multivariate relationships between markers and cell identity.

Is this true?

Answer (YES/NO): NO